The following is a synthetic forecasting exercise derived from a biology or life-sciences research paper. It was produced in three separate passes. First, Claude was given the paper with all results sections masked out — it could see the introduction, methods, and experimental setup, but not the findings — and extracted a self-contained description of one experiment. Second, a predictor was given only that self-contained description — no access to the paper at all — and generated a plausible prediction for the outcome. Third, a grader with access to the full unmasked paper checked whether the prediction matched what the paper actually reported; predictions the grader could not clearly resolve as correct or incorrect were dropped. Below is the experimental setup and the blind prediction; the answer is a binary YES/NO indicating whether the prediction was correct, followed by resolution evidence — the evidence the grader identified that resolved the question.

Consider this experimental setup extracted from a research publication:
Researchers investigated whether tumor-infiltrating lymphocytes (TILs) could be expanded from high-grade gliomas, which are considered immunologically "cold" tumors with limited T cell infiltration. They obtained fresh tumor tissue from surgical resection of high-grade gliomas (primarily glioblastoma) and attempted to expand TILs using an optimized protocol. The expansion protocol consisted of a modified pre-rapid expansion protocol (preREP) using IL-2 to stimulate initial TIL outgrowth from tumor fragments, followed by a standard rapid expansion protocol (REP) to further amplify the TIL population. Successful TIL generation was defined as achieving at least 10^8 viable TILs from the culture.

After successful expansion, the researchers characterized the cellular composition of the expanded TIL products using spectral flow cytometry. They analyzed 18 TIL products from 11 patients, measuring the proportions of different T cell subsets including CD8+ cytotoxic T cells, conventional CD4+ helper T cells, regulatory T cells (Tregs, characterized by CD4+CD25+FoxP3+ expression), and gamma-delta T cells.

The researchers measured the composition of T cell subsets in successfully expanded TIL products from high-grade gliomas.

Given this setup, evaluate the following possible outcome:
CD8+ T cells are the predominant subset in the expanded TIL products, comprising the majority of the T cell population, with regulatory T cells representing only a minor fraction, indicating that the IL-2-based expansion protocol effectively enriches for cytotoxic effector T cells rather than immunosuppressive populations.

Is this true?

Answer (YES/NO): NO